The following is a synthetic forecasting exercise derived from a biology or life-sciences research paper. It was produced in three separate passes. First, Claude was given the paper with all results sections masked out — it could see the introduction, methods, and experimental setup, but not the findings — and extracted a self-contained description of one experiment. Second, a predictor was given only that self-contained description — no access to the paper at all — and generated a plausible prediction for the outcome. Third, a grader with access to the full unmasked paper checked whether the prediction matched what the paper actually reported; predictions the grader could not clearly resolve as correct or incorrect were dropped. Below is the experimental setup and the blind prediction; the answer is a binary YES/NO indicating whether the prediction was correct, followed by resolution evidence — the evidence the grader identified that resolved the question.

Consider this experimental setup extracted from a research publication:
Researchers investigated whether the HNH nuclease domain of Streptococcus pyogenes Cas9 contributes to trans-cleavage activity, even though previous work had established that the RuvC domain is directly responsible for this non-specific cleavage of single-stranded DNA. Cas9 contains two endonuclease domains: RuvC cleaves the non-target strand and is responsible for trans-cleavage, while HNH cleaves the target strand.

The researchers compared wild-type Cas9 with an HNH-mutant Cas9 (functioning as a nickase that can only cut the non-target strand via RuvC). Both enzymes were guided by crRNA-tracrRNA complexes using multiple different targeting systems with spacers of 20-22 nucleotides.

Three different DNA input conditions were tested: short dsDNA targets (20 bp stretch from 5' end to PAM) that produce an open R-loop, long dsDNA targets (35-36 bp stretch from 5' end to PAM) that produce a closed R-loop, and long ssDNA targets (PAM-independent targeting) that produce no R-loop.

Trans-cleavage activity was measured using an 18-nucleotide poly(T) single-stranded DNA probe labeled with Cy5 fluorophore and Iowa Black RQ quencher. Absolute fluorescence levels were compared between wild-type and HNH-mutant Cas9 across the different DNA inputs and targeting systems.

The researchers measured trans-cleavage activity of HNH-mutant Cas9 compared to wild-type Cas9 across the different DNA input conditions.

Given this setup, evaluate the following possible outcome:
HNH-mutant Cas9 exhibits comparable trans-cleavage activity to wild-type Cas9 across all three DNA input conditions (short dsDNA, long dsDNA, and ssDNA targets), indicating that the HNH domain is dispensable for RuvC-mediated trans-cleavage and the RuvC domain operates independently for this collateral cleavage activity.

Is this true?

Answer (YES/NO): NO